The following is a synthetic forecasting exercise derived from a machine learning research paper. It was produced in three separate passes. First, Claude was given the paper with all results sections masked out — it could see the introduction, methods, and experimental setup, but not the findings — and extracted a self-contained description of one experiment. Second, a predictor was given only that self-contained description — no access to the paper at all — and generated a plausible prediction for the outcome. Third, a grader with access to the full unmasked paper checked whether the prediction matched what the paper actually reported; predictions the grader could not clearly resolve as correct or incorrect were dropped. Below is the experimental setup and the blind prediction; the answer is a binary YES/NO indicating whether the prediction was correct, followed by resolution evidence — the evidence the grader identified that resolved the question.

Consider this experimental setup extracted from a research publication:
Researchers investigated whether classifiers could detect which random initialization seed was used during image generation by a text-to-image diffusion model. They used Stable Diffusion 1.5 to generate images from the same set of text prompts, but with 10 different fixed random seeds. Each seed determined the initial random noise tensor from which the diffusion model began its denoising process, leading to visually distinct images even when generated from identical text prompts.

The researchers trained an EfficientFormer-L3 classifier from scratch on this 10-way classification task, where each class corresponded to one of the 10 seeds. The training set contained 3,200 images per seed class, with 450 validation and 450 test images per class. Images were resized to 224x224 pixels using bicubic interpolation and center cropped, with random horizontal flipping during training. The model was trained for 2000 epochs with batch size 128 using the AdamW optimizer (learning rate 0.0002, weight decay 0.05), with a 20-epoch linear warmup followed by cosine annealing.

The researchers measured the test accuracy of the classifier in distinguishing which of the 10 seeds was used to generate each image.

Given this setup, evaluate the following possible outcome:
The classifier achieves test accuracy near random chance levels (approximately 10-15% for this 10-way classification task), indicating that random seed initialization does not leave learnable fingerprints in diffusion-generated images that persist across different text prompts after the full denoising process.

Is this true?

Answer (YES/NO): NO